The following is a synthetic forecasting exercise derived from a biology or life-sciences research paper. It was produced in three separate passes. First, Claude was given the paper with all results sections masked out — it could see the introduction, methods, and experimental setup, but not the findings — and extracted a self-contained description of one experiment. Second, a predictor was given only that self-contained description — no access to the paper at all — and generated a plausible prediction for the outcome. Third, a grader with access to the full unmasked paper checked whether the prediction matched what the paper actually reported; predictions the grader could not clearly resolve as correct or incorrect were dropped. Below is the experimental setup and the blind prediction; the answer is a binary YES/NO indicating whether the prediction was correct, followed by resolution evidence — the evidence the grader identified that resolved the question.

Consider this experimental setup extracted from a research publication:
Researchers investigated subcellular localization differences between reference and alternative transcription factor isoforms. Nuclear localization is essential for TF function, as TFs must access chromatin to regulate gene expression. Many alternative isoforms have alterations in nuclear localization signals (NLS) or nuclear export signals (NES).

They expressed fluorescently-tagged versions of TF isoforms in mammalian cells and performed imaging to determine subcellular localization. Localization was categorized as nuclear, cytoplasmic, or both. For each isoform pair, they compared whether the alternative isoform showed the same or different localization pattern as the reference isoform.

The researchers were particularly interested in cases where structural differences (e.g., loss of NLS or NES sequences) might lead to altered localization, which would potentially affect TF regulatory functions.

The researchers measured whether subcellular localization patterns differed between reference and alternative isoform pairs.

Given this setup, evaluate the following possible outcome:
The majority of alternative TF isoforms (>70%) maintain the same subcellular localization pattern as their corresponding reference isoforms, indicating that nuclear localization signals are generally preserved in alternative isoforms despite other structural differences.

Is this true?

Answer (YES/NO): NO